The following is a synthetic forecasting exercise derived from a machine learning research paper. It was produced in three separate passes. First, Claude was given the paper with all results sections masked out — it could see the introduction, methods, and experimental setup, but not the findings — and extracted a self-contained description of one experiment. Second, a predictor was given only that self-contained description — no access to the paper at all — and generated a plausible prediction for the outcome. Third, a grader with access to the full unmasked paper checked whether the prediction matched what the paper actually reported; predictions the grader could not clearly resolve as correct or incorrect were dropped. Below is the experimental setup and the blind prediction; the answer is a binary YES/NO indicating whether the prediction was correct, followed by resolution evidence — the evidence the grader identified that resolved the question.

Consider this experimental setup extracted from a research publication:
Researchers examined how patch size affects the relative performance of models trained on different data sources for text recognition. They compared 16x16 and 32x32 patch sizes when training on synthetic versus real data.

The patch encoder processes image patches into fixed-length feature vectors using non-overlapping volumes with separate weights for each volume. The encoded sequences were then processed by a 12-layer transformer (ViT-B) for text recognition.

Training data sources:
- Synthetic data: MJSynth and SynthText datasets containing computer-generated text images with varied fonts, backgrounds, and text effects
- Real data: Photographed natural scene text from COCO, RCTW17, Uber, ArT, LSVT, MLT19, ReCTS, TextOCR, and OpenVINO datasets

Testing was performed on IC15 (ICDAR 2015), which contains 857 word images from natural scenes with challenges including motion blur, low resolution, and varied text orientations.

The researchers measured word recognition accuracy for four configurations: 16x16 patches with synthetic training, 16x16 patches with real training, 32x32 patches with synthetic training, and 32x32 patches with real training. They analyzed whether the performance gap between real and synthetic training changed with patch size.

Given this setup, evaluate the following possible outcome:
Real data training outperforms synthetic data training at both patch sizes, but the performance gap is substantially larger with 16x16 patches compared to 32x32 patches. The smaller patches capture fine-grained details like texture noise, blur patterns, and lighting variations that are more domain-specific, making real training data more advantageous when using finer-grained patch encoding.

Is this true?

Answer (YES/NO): NO